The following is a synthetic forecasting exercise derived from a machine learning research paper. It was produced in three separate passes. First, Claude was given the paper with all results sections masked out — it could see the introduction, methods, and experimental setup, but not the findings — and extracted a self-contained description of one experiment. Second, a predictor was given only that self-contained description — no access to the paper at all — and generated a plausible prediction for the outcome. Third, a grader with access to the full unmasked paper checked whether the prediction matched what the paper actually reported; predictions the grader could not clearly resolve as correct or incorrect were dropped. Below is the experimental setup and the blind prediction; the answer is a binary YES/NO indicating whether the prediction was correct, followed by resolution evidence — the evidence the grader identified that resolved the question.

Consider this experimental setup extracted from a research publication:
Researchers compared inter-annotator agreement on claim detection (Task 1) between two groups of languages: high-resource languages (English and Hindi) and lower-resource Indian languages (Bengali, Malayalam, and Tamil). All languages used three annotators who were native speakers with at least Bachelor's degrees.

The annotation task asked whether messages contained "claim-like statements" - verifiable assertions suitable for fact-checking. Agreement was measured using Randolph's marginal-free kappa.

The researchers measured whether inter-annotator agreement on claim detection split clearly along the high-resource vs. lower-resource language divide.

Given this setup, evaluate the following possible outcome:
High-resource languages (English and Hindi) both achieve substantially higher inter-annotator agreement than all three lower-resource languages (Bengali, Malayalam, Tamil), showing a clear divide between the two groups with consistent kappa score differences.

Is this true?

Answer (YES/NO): NO